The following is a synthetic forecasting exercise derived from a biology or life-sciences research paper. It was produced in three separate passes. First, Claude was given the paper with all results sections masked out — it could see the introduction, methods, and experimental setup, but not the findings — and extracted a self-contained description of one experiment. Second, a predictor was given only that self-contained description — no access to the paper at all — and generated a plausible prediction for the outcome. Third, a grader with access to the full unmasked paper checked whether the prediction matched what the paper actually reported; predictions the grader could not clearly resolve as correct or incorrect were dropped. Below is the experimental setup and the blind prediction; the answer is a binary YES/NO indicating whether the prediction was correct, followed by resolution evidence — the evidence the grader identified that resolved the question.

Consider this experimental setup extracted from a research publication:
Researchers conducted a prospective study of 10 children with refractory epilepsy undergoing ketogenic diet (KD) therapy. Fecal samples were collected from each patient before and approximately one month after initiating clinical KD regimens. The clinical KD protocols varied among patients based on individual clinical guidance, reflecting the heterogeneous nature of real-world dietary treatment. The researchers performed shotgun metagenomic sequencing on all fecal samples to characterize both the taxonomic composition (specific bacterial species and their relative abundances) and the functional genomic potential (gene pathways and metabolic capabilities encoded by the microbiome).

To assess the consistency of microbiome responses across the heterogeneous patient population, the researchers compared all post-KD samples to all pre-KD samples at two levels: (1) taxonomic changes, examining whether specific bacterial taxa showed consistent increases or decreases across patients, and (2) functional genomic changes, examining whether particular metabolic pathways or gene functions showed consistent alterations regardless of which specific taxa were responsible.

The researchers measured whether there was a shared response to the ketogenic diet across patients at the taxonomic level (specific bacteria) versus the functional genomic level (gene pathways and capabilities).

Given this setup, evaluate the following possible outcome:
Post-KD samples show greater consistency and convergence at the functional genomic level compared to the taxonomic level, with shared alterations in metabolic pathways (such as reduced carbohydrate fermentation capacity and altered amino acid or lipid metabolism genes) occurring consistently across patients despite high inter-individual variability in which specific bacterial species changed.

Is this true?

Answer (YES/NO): YES